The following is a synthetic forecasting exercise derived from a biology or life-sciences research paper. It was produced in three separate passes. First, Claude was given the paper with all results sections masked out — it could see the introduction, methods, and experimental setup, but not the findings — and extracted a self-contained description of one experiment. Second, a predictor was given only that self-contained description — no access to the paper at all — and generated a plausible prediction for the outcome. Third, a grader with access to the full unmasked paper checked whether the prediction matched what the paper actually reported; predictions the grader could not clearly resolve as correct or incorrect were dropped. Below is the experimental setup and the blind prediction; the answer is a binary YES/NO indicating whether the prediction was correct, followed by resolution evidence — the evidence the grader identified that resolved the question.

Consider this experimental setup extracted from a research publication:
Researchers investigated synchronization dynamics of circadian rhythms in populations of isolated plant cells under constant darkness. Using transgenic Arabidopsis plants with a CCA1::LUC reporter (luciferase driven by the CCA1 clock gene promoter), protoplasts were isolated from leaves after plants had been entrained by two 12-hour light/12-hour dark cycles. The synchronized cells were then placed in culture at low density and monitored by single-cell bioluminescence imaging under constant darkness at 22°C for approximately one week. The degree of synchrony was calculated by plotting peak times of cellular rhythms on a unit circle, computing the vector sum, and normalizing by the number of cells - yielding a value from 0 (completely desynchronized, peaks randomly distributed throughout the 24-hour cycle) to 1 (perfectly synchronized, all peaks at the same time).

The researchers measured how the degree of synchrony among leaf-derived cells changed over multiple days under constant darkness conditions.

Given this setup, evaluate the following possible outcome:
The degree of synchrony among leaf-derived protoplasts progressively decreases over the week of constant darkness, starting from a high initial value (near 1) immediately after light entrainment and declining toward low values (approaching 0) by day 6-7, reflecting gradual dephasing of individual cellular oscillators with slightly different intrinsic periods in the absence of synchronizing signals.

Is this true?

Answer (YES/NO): NO